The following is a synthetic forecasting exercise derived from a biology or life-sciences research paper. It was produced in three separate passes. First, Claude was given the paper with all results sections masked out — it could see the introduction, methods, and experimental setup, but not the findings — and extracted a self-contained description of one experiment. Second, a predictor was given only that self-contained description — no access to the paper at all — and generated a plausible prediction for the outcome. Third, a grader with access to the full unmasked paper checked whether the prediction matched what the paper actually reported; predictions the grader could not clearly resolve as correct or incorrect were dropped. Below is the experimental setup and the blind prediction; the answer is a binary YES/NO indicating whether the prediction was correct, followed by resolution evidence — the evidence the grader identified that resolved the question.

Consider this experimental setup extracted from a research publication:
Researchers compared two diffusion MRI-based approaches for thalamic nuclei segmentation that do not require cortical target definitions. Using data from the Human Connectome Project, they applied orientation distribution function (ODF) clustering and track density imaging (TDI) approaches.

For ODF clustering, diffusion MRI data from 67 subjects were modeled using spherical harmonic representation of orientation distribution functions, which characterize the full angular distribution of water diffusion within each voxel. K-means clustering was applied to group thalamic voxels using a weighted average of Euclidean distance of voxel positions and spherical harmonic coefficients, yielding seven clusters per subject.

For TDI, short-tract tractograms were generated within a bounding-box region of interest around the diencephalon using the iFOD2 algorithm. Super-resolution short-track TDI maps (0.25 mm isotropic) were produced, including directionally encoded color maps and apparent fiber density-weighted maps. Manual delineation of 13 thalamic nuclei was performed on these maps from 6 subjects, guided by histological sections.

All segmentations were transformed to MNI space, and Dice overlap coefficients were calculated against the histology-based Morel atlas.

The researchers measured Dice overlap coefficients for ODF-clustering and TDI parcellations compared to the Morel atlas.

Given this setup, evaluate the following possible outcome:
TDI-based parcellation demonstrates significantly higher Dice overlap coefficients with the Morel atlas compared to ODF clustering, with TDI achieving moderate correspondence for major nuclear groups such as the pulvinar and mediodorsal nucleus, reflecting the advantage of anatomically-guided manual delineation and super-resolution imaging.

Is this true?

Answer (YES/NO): NO